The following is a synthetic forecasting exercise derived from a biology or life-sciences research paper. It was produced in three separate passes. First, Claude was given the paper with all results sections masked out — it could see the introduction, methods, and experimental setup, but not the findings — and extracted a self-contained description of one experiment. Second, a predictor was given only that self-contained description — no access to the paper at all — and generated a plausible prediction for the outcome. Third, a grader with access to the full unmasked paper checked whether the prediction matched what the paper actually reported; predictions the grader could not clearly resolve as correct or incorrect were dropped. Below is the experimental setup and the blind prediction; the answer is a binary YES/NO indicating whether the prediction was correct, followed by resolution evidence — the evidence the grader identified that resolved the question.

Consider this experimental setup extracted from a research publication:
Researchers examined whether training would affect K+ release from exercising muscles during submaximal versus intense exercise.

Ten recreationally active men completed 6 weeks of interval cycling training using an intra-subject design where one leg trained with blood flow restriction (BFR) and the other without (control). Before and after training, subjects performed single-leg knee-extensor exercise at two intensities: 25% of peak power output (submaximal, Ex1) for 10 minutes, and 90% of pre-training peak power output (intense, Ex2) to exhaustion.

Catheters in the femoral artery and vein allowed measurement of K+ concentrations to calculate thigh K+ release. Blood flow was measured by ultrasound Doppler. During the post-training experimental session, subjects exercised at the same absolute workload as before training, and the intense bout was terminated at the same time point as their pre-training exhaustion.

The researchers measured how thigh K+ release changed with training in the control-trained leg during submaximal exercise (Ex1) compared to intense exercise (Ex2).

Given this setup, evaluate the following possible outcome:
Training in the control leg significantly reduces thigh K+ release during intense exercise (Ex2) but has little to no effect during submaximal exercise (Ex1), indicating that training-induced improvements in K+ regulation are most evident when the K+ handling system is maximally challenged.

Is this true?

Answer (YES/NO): NO